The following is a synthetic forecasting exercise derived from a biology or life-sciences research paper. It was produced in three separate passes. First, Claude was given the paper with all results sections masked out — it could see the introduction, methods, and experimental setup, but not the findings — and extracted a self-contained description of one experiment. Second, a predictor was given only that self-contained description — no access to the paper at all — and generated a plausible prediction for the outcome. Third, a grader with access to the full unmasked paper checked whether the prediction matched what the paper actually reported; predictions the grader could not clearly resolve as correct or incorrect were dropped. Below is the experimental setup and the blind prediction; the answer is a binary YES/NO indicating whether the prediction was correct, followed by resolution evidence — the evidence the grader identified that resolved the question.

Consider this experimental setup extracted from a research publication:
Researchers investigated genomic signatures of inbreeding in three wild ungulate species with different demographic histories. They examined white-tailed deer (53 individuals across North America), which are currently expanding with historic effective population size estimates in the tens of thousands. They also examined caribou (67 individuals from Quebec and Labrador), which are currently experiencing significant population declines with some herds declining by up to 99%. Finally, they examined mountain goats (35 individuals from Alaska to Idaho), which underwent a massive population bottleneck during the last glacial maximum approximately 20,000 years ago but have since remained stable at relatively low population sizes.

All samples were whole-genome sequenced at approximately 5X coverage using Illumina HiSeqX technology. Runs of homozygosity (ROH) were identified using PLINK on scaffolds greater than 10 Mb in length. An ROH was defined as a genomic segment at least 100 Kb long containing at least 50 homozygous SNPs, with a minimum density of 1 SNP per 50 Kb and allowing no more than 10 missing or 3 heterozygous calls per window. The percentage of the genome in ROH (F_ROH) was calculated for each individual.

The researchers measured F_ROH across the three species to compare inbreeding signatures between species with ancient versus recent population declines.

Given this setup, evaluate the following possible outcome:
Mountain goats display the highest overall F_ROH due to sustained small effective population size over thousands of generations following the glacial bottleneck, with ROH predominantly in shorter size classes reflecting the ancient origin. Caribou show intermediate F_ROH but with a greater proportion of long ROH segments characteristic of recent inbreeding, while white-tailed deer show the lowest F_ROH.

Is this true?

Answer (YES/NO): NO